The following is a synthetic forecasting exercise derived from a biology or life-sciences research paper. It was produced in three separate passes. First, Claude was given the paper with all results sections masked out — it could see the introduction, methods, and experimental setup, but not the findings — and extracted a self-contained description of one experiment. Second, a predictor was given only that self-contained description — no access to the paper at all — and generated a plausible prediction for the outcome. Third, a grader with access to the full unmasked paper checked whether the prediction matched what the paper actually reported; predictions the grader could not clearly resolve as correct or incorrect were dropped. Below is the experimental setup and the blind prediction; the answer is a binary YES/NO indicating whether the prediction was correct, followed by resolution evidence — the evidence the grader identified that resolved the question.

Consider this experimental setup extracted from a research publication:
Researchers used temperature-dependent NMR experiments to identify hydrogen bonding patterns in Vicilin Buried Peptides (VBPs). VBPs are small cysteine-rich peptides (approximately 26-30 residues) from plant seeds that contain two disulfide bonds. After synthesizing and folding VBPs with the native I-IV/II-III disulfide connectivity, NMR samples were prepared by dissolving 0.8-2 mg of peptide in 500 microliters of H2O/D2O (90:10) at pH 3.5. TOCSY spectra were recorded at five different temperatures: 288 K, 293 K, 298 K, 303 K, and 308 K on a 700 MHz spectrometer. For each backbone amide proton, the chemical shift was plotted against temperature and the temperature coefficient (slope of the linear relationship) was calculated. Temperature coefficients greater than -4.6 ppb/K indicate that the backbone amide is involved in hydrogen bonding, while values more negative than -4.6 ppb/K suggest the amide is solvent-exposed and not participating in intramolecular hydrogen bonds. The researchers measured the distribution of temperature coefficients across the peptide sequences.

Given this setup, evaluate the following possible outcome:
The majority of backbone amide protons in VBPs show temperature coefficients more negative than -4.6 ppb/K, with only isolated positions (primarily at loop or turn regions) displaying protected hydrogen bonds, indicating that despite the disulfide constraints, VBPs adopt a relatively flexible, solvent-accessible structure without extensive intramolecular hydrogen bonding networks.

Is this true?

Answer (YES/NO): NO